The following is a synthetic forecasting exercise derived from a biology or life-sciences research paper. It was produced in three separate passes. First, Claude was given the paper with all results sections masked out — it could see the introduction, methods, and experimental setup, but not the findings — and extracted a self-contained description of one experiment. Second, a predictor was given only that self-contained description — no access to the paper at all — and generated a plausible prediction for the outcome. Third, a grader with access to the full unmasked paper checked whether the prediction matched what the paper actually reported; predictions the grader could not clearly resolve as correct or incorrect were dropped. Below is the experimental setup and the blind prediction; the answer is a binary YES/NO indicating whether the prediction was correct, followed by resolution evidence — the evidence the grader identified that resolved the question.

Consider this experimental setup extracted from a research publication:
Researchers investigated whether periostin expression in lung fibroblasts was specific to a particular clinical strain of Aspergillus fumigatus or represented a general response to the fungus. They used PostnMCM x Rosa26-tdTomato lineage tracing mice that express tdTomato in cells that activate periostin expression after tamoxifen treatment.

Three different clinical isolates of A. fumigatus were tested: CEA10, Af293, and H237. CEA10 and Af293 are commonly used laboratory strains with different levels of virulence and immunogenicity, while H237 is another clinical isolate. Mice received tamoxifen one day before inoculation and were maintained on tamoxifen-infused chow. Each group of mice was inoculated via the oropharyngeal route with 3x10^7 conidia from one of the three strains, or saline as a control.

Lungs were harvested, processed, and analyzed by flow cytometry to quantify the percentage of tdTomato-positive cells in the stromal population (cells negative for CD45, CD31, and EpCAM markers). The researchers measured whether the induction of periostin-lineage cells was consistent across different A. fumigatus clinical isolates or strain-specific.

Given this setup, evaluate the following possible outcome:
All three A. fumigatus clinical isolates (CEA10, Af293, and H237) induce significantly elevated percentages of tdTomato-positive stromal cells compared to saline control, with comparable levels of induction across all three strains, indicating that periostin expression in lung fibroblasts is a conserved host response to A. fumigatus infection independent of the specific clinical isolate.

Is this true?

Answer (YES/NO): YES